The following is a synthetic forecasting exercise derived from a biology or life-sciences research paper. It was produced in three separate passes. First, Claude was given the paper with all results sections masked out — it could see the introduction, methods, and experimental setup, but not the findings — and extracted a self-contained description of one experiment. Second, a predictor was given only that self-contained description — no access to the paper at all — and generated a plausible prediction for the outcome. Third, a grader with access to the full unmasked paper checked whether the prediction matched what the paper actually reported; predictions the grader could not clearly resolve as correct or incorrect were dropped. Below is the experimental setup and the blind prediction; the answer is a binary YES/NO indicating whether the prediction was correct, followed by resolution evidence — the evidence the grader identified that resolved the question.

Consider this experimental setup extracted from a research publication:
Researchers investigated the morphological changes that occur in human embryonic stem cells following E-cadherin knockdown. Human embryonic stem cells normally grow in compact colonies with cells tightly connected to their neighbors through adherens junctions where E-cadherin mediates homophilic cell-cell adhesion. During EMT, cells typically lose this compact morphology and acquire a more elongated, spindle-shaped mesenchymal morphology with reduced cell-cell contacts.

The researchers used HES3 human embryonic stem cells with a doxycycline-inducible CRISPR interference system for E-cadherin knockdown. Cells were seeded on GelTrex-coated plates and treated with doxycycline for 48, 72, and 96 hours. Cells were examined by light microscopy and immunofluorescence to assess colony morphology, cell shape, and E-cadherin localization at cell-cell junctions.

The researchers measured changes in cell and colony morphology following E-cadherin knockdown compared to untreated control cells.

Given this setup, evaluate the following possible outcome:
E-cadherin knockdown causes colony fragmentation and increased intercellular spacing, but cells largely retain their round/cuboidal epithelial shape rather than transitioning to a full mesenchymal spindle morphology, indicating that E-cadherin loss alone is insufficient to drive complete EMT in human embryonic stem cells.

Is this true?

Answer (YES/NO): NO